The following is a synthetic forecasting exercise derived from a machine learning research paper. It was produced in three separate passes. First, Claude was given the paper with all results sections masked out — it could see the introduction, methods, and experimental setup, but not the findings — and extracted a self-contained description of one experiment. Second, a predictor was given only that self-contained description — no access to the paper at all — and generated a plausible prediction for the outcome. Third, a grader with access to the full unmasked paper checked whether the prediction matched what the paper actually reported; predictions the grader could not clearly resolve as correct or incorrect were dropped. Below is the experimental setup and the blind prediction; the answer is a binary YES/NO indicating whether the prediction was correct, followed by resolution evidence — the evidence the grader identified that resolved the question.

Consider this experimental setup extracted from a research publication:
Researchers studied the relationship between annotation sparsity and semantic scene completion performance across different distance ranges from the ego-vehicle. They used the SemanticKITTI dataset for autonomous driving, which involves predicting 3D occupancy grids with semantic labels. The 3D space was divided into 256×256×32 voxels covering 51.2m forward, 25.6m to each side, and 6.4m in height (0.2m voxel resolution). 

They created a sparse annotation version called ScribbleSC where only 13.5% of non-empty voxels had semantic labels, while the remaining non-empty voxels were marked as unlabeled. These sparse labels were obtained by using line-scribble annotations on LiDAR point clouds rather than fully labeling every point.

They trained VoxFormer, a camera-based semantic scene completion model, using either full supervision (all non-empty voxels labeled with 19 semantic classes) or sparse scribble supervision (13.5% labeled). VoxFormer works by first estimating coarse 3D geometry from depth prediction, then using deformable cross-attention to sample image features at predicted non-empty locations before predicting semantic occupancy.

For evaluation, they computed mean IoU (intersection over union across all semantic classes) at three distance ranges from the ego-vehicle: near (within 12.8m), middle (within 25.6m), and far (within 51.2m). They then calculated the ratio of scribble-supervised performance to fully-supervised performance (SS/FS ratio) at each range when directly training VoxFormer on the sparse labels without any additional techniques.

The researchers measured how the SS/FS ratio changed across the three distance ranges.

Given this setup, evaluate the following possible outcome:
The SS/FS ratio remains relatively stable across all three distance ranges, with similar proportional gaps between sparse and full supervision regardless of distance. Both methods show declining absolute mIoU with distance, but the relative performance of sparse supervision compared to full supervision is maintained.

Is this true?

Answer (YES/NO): YES